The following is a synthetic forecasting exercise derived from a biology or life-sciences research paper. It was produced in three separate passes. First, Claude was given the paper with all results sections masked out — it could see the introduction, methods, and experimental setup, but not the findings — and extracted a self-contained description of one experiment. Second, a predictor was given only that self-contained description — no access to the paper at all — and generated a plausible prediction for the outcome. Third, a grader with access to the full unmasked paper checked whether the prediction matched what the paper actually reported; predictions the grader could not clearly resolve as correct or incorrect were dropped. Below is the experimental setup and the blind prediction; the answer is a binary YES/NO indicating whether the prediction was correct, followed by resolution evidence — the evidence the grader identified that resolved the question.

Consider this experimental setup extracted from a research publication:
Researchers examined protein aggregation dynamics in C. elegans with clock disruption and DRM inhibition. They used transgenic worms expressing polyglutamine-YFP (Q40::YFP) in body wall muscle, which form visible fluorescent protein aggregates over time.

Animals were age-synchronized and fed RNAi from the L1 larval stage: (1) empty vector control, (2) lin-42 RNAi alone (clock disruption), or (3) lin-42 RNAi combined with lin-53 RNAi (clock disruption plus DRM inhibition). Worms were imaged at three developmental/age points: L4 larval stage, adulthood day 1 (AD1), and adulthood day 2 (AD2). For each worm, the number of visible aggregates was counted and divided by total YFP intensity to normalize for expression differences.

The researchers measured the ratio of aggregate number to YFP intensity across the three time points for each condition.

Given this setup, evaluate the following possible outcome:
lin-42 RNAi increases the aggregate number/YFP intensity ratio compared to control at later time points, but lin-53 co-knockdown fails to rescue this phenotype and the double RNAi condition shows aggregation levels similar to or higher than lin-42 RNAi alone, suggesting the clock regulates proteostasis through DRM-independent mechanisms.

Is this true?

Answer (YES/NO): NO